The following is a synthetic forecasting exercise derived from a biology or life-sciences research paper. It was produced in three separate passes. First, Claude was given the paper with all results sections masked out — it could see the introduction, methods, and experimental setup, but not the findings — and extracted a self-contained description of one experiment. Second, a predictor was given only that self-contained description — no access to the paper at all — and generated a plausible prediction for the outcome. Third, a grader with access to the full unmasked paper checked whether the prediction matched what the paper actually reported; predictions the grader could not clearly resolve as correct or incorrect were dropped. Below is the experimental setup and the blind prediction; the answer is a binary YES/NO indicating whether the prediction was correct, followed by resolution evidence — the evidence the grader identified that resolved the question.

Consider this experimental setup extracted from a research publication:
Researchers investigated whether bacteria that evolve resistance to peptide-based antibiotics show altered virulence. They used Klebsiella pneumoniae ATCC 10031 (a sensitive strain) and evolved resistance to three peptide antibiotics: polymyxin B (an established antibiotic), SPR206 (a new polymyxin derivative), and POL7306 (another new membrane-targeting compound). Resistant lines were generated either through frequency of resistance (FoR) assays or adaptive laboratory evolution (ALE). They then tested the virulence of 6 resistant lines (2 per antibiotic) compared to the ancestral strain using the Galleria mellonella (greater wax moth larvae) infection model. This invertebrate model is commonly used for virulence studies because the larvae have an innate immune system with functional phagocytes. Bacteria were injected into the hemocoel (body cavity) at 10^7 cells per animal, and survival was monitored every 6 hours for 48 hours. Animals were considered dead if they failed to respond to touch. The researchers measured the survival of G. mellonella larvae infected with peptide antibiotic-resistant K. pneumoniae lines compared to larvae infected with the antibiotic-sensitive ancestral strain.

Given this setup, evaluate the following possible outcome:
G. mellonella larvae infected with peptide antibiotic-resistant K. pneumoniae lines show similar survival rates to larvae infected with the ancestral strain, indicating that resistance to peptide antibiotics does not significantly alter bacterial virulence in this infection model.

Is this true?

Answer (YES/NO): NO